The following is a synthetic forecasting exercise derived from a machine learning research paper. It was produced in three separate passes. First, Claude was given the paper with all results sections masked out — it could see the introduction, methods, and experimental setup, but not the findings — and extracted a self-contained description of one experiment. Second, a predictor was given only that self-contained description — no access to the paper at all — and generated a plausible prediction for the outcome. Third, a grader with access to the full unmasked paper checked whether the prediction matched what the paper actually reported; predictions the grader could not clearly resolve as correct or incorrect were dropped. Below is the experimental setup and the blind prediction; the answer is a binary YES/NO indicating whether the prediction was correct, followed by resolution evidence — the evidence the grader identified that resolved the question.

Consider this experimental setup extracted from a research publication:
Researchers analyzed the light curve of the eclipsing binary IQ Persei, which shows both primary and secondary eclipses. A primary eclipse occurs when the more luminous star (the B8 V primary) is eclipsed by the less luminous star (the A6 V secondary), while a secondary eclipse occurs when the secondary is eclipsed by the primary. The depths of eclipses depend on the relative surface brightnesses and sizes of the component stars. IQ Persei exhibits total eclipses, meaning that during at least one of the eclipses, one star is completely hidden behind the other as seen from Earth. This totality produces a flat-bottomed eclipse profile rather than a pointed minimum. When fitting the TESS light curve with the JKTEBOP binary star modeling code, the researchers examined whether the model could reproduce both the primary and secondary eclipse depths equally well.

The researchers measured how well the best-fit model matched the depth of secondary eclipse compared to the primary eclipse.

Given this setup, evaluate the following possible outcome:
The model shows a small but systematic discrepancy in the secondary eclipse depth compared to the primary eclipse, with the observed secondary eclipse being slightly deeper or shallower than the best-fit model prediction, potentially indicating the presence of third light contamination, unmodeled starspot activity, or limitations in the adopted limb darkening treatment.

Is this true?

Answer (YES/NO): NO